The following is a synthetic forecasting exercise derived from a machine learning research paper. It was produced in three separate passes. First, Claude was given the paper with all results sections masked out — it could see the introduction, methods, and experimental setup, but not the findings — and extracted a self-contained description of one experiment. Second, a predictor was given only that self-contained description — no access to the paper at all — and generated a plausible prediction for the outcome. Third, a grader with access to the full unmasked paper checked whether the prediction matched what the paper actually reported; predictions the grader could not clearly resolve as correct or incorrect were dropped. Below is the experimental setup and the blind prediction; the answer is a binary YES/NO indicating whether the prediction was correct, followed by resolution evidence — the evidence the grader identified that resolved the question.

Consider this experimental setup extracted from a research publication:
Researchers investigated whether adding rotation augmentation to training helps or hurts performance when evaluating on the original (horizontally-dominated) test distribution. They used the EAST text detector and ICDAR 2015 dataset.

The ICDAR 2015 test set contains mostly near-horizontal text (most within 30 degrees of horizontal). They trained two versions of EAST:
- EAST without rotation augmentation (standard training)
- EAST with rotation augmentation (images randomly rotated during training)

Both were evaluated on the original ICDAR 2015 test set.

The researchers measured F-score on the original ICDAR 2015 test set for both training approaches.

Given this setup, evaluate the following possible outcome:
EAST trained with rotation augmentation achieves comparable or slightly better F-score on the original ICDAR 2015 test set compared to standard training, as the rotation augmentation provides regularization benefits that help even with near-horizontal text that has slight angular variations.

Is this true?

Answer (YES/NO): NO